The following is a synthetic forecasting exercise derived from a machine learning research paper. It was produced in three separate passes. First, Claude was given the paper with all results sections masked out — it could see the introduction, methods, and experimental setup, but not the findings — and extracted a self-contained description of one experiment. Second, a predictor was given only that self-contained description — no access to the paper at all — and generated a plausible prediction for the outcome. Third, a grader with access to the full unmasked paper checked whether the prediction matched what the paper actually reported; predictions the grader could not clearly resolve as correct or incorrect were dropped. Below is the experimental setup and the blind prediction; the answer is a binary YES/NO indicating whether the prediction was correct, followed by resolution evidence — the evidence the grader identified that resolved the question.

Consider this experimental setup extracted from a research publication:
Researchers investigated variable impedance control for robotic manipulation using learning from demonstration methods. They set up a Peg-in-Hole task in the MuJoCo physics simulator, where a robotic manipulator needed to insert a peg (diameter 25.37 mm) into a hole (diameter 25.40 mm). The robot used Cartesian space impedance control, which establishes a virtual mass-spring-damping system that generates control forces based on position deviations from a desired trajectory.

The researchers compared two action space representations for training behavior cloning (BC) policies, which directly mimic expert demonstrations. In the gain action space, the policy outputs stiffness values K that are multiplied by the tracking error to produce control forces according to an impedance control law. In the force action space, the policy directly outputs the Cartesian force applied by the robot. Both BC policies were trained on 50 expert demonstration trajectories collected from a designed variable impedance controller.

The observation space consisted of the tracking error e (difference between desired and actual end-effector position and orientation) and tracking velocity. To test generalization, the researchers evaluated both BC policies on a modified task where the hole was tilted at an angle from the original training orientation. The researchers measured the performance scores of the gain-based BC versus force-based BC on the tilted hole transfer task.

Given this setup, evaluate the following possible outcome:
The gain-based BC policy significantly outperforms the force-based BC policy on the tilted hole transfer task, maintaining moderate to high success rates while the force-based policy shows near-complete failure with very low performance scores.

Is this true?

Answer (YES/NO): NO